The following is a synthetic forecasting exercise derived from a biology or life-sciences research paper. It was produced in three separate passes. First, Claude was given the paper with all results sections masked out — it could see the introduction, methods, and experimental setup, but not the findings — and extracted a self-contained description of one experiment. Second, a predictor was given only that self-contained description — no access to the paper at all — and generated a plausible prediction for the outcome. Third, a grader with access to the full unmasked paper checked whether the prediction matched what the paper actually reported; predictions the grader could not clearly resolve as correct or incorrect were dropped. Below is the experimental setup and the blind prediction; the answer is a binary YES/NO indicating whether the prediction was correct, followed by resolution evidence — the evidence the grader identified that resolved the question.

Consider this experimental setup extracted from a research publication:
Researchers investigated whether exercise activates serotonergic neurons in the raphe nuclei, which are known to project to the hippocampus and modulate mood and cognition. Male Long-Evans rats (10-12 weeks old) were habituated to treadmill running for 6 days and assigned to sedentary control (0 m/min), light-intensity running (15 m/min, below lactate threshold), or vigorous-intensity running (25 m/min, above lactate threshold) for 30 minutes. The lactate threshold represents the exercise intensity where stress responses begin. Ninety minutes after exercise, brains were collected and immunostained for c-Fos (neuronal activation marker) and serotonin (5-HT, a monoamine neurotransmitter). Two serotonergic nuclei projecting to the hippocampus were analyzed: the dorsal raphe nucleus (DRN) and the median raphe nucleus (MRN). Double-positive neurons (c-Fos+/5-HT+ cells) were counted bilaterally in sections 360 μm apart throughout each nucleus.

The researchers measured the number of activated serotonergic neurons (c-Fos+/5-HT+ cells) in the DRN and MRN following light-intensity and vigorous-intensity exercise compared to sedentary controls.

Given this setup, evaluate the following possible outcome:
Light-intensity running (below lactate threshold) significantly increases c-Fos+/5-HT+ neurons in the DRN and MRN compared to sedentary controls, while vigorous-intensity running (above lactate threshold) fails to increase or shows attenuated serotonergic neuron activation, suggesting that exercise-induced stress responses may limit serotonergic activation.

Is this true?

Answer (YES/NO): NO